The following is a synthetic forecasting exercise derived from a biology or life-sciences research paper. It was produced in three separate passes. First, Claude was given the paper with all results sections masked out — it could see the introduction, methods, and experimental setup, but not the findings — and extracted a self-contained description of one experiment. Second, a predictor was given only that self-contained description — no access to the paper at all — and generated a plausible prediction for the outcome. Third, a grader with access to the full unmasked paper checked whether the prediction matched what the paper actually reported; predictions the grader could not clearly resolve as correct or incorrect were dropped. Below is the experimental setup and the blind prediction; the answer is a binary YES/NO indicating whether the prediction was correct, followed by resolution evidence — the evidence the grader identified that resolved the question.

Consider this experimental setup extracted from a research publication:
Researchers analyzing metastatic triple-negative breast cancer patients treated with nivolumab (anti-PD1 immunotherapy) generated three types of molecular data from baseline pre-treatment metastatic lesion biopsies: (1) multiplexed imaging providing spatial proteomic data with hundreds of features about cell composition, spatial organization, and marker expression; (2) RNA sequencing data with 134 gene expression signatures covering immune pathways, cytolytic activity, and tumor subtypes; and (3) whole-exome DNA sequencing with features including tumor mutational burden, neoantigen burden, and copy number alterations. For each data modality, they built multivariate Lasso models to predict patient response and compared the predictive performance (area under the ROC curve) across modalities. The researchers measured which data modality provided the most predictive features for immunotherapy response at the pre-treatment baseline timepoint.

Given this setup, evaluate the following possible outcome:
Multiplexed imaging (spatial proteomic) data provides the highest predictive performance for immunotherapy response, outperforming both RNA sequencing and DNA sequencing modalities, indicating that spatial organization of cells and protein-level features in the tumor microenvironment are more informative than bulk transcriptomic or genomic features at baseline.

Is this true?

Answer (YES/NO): YES